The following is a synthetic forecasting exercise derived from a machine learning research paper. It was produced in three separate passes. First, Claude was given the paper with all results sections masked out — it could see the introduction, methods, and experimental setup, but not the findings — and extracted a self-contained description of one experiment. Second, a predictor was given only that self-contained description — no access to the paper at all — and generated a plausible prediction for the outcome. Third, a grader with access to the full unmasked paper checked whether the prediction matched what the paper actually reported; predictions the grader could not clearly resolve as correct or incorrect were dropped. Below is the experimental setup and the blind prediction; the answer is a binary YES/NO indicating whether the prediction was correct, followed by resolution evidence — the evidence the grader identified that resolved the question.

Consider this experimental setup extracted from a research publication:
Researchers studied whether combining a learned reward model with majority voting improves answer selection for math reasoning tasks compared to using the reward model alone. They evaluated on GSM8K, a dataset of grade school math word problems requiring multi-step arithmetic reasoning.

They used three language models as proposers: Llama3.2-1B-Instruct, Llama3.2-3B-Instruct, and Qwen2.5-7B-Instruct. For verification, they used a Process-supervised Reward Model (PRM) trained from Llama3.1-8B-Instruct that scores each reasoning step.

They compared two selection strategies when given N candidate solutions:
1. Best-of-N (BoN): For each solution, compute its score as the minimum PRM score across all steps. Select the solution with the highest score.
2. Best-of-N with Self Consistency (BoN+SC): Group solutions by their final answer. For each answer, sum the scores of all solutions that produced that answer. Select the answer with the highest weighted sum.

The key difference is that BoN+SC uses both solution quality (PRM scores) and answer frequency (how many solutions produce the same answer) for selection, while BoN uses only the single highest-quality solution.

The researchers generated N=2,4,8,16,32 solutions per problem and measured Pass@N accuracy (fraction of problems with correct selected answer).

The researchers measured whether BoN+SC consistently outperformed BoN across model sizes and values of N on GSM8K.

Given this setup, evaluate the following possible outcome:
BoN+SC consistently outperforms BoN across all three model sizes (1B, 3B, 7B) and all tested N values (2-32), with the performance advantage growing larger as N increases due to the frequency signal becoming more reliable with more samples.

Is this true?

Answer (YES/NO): NO